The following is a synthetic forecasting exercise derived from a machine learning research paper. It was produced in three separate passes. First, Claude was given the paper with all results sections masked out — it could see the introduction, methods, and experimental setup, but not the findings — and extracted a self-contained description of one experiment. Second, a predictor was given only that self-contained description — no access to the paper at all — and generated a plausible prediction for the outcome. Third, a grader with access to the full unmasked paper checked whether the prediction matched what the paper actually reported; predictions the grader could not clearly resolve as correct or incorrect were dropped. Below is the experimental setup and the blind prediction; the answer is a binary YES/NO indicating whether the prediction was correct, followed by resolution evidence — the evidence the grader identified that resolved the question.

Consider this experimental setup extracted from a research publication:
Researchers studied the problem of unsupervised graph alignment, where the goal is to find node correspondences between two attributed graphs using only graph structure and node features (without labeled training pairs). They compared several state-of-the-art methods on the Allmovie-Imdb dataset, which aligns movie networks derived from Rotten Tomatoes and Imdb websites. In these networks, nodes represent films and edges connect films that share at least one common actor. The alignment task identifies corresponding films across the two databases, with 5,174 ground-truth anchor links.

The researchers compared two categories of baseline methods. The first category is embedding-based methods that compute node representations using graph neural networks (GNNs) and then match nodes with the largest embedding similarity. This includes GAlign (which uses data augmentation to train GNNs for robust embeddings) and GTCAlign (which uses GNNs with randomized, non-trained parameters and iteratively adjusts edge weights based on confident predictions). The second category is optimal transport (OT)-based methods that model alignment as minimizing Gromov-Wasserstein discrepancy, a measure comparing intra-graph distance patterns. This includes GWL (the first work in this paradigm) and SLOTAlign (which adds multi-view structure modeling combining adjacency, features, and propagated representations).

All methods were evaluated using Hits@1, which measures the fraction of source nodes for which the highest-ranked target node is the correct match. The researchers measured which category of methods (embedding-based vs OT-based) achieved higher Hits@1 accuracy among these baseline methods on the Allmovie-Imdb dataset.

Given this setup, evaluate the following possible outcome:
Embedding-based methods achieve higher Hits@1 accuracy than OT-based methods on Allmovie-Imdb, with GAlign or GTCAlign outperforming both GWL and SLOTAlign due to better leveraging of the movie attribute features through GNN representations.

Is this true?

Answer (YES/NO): NO